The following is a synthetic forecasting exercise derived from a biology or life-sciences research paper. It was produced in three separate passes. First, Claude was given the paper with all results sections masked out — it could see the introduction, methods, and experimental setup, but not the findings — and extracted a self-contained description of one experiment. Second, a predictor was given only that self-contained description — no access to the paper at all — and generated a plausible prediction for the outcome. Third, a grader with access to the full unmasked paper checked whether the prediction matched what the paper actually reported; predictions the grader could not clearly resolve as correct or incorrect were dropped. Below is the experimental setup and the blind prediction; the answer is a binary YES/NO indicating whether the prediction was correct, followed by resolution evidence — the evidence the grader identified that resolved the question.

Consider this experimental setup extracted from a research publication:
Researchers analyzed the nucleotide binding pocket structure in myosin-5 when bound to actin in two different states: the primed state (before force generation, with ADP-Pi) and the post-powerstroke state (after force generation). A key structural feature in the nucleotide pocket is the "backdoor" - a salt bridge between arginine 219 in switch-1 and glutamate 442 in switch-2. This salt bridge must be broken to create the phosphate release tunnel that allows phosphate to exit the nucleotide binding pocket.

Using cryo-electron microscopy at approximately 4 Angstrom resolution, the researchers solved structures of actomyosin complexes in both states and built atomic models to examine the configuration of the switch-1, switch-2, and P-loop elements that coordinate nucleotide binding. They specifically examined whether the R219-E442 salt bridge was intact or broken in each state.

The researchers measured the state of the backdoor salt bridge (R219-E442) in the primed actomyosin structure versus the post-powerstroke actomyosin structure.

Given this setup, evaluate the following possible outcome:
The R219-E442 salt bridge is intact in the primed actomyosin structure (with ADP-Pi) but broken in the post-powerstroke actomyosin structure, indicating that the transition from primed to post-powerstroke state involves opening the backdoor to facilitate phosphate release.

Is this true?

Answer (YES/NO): YES